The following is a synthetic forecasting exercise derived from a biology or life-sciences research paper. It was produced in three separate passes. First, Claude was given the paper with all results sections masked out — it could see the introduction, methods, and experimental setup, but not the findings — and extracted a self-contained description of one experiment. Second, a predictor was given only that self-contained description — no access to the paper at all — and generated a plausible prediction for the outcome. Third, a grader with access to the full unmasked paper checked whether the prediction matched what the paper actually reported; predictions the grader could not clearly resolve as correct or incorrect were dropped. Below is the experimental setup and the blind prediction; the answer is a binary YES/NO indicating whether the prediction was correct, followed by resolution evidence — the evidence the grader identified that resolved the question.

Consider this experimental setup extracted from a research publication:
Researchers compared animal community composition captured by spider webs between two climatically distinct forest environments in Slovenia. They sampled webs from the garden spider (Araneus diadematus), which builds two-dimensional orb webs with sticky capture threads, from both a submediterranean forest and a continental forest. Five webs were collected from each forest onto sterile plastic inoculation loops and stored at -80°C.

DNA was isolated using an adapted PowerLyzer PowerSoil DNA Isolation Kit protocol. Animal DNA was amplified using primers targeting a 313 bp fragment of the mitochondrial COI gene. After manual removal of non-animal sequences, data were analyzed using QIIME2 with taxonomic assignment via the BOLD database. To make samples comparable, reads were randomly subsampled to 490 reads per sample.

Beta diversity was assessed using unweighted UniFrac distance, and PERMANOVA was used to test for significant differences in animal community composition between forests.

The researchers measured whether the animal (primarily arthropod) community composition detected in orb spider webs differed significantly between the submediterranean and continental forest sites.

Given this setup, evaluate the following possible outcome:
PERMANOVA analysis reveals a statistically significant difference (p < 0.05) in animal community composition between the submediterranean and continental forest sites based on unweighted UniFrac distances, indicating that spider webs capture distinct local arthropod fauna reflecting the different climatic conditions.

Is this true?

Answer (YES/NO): YES